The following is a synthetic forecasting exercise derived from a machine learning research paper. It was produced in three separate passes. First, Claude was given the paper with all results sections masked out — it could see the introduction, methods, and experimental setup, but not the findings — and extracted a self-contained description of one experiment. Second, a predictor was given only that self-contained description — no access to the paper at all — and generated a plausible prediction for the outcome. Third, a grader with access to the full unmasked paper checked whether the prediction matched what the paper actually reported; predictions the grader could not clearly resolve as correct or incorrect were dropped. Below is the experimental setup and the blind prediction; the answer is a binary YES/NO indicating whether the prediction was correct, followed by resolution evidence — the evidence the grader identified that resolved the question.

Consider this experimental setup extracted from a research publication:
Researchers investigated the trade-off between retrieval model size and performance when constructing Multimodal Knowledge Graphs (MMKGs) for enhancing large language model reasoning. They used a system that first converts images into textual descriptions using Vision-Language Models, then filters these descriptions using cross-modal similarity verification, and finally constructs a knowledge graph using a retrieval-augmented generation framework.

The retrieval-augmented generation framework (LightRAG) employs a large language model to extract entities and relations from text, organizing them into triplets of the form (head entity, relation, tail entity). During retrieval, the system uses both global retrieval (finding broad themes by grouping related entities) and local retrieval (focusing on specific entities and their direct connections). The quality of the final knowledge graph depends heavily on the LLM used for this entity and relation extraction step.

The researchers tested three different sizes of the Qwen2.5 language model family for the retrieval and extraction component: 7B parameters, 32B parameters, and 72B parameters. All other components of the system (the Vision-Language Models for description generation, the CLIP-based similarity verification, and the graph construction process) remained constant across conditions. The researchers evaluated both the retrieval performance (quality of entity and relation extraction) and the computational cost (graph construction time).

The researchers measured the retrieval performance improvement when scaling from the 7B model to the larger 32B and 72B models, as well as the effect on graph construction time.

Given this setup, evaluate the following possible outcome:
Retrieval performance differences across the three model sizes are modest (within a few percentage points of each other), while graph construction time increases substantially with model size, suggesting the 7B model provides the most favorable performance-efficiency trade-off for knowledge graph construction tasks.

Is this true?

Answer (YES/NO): YES